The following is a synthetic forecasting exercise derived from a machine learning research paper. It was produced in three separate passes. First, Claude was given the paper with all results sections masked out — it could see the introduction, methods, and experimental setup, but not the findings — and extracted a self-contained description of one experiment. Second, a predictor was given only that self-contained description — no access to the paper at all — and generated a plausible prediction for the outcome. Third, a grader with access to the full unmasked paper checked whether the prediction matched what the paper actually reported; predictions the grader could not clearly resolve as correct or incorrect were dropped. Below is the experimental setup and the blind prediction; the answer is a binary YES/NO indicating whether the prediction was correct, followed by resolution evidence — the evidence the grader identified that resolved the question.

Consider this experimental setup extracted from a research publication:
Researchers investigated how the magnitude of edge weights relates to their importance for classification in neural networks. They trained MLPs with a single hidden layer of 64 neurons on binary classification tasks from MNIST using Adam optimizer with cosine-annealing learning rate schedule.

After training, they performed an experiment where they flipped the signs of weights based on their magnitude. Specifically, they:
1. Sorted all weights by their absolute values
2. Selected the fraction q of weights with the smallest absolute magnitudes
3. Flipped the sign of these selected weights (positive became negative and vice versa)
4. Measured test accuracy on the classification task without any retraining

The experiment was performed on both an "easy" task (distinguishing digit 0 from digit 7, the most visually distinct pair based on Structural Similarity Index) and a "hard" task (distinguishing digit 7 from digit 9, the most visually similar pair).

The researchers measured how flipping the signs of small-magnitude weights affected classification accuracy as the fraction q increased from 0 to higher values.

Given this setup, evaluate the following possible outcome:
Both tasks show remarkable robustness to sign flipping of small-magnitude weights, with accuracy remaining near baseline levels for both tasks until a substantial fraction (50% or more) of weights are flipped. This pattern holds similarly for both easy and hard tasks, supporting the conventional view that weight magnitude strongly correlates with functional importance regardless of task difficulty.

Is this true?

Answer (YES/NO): NO